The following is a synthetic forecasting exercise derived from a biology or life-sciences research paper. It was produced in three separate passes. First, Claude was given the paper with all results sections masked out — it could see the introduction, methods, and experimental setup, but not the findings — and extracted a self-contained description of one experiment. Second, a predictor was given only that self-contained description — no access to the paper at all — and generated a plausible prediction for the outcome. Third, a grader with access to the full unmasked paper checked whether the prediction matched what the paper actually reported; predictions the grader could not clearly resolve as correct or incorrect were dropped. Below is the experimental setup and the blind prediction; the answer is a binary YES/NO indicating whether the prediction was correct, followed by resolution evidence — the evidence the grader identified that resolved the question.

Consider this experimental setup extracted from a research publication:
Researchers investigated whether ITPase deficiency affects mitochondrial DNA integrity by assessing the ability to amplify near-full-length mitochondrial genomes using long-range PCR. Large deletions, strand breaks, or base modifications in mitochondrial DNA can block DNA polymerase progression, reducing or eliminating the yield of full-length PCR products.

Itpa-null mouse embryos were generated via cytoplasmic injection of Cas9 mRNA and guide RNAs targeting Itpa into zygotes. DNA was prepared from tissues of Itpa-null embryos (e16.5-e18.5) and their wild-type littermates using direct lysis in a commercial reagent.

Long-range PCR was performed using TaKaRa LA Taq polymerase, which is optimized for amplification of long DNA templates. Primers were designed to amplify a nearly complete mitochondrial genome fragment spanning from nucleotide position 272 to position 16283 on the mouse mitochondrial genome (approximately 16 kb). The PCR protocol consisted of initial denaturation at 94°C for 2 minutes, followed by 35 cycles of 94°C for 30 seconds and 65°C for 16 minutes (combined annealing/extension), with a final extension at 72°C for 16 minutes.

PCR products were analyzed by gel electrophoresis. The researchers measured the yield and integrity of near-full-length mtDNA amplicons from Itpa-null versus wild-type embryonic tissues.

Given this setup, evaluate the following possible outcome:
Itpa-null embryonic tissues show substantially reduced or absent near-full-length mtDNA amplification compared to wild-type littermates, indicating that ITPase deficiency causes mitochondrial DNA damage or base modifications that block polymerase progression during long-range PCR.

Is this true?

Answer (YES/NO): NO